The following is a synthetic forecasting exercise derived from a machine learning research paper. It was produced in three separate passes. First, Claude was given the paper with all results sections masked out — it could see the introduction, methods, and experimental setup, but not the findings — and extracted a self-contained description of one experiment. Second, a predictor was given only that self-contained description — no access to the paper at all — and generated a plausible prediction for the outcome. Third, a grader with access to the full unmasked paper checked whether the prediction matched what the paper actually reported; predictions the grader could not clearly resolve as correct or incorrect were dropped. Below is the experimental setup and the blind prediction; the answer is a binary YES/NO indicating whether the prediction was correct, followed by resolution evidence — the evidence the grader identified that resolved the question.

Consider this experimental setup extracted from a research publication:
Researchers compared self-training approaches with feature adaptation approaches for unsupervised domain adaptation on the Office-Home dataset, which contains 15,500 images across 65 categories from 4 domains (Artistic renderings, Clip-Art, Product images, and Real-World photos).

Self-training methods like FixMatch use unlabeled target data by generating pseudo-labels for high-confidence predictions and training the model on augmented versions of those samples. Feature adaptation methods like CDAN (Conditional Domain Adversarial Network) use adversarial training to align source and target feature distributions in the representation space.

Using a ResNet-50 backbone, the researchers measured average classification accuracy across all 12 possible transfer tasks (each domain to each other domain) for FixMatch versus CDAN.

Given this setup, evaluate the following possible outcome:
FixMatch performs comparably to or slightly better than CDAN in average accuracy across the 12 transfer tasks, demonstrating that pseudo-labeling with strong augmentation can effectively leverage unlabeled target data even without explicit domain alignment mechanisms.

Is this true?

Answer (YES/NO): YES